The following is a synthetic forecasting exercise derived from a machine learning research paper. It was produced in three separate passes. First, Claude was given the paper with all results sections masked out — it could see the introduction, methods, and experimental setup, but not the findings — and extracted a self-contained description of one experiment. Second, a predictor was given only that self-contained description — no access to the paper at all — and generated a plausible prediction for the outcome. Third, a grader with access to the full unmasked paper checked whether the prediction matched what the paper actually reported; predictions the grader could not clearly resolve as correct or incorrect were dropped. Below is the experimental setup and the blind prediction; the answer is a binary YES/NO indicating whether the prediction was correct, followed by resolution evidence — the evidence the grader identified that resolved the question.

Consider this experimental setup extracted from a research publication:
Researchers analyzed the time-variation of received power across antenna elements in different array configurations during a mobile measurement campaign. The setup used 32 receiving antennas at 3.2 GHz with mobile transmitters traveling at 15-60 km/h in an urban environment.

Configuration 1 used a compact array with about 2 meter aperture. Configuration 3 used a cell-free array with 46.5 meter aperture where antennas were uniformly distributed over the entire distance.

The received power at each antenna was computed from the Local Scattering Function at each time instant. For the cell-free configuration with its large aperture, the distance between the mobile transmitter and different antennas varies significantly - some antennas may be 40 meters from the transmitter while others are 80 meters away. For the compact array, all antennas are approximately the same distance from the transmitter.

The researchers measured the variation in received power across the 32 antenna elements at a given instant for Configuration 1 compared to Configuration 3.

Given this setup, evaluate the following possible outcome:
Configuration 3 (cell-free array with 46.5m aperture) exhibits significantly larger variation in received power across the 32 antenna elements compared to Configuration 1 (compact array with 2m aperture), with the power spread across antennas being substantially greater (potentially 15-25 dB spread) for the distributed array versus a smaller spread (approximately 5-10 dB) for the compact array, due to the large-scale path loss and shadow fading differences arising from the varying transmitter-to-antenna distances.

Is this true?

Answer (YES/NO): NO